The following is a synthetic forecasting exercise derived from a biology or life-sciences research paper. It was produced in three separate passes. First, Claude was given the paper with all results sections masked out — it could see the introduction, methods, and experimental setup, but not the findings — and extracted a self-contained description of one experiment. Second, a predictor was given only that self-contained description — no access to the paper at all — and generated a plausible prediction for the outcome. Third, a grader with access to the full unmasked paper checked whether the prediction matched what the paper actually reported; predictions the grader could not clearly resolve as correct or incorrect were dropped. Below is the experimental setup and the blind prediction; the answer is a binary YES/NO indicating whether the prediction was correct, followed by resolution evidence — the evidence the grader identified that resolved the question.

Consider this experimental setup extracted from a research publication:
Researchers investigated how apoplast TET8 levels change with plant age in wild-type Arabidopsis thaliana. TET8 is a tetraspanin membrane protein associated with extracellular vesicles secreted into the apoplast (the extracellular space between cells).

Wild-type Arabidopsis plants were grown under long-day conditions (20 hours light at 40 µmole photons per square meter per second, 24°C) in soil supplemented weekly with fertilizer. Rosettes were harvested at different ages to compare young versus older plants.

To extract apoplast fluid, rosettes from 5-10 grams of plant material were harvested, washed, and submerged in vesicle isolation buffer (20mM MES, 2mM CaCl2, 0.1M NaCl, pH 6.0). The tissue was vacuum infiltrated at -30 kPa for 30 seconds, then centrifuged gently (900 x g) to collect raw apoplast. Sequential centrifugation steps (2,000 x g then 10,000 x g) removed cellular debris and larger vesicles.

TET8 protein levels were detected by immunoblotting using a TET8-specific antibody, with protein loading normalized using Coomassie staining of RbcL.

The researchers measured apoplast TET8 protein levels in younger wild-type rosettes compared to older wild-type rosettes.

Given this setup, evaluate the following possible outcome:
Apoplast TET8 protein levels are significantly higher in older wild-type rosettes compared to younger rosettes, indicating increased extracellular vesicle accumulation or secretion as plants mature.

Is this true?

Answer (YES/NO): YES